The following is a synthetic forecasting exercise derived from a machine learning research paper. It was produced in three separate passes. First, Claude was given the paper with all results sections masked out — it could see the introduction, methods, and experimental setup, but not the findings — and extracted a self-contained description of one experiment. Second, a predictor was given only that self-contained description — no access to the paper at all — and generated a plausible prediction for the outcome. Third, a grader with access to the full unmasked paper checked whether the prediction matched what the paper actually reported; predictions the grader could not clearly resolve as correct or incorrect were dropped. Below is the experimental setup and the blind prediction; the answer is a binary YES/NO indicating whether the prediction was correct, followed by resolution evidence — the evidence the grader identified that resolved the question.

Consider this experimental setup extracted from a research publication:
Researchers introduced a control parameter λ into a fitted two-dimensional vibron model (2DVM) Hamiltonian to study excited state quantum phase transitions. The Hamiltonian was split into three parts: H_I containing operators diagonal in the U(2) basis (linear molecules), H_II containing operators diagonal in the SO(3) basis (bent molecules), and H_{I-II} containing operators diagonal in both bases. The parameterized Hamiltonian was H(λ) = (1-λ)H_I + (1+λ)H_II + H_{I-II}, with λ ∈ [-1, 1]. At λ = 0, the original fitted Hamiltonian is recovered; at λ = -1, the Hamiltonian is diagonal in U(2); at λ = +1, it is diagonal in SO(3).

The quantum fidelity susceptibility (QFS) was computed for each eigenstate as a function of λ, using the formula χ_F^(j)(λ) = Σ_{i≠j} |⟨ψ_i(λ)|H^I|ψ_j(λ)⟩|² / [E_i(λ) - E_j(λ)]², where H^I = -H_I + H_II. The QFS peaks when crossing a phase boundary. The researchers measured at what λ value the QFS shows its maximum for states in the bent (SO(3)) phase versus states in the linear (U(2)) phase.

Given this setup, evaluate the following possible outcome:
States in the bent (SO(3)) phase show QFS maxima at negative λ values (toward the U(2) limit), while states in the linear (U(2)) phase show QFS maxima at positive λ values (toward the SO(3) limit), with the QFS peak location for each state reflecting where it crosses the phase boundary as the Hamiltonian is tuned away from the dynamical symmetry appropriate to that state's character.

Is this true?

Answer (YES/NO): YES